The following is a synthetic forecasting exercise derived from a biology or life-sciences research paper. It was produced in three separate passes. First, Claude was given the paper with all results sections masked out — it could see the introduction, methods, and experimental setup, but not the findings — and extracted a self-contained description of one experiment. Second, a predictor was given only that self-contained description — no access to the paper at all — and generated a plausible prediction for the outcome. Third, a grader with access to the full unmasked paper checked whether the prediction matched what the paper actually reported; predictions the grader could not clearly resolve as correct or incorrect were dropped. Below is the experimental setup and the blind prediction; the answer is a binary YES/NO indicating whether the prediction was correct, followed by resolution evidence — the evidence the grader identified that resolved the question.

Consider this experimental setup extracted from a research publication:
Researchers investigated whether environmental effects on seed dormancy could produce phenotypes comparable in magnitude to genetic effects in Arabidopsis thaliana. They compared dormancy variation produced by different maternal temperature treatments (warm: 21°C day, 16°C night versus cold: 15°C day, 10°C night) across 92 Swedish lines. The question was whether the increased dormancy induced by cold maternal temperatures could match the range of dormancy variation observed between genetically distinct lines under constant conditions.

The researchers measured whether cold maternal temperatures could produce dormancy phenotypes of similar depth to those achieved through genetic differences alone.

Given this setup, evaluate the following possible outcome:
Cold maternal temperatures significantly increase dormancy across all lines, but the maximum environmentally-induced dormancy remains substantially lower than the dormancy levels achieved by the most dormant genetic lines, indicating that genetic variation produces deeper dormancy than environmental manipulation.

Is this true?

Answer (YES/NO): NO